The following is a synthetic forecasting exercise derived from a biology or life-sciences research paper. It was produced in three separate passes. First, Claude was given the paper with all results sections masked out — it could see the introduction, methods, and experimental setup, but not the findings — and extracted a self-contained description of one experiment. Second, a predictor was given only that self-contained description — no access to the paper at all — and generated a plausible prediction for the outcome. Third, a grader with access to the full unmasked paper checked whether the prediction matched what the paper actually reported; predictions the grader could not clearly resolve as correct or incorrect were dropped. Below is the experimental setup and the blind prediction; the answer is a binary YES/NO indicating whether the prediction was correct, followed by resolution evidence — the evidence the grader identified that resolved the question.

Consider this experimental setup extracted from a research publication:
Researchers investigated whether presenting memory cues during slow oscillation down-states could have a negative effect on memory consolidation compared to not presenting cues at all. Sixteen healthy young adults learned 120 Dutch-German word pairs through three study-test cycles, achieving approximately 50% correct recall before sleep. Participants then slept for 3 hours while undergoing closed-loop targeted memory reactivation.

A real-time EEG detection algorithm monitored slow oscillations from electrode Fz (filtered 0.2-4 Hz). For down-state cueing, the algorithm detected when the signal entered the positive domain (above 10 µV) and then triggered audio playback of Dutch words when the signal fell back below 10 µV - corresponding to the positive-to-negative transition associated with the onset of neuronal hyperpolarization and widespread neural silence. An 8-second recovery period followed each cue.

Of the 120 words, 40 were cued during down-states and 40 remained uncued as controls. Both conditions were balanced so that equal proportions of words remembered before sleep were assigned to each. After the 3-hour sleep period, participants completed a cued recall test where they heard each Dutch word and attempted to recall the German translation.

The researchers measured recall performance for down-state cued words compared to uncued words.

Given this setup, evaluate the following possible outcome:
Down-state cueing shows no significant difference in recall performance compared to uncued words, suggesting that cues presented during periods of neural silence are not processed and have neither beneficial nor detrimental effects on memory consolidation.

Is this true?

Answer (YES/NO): NO